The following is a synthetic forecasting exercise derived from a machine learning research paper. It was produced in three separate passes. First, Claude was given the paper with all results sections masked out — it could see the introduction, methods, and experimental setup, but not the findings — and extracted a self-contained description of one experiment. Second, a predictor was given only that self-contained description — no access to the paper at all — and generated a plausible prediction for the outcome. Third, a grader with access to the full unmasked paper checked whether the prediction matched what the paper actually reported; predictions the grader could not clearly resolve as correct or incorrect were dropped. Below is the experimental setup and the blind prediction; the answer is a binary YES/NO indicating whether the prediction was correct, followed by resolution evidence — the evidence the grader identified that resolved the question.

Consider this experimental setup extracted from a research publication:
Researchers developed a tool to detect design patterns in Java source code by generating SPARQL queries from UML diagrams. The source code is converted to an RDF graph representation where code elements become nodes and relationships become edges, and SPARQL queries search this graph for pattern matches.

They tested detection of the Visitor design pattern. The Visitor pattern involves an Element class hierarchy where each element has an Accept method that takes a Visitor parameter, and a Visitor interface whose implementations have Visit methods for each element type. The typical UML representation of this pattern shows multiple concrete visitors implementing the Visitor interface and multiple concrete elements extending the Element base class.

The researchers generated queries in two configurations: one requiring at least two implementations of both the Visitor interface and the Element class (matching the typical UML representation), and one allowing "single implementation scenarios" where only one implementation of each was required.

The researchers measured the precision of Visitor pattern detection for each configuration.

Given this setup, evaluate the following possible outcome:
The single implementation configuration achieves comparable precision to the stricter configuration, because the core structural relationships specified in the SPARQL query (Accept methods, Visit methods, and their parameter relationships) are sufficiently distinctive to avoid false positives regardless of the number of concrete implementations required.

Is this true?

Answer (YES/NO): NO